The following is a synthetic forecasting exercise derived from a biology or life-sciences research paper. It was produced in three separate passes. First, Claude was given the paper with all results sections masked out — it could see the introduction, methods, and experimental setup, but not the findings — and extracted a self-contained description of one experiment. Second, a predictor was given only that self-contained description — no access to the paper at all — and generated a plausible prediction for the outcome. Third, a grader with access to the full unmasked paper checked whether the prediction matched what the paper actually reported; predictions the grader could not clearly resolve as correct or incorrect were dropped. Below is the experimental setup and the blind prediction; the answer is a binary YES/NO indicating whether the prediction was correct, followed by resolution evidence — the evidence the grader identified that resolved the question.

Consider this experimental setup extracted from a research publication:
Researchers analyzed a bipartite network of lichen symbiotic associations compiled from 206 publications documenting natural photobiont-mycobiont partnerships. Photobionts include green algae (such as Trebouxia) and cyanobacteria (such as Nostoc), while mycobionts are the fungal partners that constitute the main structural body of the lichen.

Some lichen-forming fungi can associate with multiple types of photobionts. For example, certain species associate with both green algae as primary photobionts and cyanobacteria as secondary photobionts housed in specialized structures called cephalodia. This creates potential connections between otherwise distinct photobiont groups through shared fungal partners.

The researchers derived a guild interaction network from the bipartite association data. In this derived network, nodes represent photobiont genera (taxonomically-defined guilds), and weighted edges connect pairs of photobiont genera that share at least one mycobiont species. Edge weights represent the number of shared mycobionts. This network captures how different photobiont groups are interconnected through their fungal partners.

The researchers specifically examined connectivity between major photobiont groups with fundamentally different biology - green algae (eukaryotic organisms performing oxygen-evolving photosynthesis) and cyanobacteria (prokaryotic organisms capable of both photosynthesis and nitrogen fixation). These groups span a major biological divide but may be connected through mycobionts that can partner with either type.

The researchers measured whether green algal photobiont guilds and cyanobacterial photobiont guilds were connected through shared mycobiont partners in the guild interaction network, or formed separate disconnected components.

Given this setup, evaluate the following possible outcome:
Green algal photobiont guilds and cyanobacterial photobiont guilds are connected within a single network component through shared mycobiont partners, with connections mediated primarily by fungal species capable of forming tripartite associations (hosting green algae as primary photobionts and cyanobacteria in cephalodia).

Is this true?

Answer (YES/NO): NO